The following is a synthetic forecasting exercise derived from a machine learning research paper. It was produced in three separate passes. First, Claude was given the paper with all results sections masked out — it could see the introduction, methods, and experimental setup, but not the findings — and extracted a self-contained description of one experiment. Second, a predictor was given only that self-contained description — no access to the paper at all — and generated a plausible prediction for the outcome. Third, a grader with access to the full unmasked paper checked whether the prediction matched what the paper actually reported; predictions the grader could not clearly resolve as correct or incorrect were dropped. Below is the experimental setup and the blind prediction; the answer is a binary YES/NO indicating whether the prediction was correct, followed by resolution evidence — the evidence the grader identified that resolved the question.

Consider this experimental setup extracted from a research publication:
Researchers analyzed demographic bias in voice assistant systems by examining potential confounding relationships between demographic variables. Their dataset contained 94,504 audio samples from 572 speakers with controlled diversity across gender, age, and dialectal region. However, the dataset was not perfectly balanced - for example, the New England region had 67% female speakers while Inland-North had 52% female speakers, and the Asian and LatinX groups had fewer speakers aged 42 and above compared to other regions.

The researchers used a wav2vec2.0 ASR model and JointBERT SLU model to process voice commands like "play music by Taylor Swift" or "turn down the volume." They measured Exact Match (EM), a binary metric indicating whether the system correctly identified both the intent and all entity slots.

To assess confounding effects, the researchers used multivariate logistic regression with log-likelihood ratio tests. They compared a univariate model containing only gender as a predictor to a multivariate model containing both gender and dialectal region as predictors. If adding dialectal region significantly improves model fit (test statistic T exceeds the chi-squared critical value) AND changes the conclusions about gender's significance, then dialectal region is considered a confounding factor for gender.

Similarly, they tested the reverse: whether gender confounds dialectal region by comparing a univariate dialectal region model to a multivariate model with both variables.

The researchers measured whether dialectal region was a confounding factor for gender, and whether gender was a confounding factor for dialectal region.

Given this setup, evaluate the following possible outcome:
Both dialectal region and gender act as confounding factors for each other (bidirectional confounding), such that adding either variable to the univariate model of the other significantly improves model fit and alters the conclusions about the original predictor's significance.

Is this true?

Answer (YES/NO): NO